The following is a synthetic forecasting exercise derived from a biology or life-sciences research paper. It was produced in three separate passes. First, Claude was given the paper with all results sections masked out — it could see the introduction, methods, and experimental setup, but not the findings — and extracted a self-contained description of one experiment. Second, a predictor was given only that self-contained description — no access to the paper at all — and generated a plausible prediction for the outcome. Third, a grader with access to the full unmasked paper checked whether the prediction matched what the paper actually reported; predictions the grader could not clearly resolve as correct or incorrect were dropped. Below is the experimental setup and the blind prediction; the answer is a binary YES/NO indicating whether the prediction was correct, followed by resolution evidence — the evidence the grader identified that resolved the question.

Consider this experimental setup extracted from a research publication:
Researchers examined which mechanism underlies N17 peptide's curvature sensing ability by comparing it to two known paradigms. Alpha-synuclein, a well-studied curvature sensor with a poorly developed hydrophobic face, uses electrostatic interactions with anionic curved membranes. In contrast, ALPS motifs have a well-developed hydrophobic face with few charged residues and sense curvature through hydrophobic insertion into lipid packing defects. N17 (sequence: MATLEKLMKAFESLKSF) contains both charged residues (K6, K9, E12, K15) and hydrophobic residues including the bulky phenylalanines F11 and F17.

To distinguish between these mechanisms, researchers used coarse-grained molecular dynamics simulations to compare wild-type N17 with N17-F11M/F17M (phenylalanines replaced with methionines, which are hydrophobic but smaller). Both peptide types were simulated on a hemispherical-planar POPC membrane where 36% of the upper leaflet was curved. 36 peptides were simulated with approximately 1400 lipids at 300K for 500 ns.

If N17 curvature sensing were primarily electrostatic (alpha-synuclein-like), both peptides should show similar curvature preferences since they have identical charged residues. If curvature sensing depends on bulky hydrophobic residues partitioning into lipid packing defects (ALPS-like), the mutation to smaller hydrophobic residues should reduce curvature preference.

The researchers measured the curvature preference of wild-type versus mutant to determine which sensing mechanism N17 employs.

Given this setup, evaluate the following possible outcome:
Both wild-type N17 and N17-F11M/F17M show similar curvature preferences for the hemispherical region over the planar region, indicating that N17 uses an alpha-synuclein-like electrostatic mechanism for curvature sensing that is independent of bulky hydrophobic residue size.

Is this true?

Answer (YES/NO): NO